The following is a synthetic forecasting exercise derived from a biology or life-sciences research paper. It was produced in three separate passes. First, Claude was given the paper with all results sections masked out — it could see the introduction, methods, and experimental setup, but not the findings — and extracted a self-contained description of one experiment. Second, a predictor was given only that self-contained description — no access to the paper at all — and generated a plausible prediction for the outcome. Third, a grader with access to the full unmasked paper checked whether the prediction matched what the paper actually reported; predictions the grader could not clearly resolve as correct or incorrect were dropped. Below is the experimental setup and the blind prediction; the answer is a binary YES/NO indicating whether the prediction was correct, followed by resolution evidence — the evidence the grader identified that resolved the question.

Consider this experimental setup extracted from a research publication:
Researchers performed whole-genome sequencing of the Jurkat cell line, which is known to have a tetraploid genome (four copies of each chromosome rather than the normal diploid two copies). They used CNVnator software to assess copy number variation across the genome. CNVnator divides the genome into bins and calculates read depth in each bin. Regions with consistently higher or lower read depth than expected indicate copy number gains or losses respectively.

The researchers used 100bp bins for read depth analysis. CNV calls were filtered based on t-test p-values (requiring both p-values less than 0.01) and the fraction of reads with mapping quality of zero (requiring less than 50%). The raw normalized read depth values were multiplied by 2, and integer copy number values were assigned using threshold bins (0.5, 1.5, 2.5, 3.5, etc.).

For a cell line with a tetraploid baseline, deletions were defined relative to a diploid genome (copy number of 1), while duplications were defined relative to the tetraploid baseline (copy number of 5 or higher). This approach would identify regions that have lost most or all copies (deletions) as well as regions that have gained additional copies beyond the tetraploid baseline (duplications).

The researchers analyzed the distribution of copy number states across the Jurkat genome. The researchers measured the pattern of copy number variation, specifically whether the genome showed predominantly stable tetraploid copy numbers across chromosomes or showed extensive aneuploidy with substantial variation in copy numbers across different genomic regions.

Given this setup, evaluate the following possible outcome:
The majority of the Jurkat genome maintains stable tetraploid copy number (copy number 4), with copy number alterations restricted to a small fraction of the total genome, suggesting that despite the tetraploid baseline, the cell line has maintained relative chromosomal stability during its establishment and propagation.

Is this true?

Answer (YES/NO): NO